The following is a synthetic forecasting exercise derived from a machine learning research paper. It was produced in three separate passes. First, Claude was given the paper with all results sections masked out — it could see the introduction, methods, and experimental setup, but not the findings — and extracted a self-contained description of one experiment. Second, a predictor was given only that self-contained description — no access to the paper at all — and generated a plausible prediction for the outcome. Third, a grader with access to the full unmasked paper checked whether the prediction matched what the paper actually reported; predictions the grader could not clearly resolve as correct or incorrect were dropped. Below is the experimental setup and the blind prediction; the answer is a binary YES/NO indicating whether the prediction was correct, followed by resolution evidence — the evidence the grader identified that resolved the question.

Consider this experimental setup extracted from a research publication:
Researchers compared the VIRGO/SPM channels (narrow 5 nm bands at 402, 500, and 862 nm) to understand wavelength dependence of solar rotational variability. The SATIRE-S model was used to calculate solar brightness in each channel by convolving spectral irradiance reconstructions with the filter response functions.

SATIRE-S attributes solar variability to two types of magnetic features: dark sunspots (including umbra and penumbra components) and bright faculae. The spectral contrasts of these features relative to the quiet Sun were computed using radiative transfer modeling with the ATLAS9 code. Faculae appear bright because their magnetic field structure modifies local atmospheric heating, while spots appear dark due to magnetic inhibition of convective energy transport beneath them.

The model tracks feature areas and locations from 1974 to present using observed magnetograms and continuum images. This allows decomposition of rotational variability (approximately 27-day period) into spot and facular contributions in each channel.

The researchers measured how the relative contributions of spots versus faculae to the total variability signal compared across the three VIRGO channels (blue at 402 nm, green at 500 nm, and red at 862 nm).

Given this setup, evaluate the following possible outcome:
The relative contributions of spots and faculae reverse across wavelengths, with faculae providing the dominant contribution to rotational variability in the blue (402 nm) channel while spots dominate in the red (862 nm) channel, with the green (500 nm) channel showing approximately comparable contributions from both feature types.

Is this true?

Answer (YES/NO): NO